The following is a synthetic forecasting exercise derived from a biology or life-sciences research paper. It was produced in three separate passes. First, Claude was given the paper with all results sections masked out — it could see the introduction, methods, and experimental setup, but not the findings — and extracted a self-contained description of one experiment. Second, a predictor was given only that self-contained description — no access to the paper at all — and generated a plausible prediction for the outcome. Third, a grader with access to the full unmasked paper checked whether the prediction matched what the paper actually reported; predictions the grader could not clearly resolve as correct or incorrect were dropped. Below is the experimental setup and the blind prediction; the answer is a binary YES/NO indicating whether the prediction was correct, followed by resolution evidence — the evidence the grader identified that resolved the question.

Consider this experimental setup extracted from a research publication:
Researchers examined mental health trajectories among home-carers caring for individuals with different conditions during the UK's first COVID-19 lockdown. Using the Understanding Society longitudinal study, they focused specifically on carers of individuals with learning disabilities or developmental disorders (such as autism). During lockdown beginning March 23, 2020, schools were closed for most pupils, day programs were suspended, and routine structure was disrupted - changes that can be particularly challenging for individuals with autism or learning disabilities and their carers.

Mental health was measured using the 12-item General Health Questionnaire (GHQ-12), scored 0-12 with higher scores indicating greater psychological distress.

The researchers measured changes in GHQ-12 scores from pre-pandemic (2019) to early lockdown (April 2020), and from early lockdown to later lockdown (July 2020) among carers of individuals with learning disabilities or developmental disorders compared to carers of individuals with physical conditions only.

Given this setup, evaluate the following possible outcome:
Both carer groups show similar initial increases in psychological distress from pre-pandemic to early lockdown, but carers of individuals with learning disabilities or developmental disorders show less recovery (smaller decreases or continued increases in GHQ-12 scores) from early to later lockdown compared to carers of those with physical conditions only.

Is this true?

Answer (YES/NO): NO